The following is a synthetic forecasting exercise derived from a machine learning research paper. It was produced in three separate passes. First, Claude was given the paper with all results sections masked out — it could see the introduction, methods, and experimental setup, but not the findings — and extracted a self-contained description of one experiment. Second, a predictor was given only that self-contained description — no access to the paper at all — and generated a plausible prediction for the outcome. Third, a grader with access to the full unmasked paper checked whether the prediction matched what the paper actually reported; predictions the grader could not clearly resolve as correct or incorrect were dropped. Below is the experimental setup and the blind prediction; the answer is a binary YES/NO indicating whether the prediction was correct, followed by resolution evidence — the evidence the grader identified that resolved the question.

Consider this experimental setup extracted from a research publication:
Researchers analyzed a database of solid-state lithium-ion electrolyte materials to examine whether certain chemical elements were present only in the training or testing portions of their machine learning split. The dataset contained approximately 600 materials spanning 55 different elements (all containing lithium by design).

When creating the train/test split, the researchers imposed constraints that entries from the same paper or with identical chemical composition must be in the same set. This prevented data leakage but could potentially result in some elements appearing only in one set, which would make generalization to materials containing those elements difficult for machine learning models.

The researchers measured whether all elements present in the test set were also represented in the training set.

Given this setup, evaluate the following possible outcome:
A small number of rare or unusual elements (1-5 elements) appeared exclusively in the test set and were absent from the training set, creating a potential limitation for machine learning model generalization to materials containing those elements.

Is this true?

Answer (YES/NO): YES